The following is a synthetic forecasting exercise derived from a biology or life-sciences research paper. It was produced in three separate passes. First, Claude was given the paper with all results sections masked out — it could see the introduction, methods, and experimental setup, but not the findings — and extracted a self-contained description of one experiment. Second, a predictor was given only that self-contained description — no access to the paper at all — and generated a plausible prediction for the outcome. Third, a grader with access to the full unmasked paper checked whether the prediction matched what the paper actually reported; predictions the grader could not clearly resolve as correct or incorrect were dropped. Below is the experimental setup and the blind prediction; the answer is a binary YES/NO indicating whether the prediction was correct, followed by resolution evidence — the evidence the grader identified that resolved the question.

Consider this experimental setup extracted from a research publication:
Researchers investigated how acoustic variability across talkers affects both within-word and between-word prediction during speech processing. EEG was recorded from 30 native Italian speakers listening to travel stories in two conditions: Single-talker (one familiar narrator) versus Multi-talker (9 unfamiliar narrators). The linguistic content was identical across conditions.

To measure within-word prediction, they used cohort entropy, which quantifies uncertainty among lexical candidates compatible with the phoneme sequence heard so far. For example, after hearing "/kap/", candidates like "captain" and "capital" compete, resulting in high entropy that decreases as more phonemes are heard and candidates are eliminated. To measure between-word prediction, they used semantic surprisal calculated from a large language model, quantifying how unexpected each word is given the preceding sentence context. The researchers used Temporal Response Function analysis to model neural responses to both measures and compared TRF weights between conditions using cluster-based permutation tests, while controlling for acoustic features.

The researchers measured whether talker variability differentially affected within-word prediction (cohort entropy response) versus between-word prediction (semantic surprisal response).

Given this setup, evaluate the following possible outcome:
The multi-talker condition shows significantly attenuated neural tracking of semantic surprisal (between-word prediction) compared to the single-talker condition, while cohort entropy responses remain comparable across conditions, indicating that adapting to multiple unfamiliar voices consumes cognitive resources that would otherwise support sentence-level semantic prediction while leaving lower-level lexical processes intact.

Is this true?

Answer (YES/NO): NO